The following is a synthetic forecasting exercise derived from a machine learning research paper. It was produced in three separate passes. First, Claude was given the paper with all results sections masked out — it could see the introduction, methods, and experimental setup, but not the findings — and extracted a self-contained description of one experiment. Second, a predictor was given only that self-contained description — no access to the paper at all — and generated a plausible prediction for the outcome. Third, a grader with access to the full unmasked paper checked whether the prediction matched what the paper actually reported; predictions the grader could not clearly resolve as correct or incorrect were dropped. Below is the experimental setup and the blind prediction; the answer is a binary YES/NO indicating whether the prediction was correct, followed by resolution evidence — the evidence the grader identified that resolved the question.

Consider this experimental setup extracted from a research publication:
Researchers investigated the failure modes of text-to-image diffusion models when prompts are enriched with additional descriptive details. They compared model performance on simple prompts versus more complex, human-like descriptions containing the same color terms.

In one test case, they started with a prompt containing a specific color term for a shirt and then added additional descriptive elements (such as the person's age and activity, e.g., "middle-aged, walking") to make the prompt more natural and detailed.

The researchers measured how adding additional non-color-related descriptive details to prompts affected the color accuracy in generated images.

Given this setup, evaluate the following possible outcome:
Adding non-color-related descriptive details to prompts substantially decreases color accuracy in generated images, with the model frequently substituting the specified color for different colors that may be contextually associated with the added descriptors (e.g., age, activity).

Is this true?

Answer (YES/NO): YES